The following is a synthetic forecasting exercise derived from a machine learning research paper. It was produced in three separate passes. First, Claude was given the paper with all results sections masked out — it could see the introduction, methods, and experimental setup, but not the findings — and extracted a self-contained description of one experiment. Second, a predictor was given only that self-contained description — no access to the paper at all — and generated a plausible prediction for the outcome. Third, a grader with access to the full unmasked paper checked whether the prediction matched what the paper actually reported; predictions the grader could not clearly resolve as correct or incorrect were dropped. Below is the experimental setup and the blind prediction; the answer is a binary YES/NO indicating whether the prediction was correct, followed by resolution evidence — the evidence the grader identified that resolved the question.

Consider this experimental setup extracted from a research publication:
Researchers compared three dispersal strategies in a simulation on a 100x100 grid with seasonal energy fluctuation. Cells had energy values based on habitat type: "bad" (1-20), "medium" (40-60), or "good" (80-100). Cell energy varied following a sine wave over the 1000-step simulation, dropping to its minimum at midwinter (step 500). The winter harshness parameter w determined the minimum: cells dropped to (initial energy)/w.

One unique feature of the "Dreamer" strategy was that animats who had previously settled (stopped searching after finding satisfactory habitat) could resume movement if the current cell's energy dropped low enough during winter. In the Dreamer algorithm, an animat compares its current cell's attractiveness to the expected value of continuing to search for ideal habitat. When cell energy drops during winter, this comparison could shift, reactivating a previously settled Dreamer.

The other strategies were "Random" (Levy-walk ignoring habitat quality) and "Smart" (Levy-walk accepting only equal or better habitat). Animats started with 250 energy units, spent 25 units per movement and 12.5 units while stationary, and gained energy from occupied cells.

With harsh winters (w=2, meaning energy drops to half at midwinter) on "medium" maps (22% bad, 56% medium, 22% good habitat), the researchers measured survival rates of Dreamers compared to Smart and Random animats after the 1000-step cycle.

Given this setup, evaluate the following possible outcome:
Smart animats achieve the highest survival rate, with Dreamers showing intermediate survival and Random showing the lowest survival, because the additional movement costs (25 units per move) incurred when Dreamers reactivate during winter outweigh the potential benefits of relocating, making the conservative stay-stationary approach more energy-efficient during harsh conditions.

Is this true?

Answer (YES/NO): YES